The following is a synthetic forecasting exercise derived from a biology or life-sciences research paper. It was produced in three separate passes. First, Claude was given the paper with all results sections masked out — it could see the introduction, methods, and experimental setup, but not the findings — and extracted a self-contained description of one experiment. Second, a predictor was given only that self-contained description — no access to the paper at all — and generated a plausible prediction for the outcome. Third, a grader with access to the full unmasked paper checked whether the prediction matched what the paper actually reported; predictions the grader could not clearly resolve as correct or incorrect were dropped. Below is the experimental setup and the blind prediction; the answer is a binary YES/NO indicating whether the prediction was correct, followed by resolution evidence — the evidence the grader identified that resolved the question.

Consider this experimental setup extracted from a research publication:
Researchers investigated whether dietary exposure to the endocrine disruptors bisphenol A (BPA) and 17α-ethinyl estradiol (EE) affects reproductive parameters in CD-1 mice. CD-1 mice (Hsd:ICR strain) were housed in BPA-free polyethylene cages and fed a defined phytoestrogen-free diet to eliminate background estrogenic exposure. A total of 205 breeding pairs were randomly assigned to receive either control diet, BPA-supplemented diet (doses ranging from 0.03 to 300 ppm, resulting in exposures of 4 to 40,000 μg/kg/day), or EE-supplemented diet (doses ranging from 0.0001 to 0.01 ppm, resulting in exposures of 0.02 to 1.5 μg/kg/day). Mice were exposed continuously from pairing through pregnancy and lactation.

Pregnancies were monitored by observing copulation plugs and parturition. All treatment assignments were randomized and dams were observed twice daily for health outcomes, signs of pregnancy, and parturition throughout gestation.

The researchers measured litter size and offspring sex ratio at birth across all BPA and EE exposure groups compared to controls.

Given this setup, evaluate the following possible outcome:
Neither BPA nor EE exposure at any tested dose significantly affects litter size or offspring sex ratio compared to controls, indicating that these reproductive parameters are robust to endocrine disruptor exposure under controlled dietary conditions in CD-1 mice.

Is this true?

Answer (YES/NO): YES